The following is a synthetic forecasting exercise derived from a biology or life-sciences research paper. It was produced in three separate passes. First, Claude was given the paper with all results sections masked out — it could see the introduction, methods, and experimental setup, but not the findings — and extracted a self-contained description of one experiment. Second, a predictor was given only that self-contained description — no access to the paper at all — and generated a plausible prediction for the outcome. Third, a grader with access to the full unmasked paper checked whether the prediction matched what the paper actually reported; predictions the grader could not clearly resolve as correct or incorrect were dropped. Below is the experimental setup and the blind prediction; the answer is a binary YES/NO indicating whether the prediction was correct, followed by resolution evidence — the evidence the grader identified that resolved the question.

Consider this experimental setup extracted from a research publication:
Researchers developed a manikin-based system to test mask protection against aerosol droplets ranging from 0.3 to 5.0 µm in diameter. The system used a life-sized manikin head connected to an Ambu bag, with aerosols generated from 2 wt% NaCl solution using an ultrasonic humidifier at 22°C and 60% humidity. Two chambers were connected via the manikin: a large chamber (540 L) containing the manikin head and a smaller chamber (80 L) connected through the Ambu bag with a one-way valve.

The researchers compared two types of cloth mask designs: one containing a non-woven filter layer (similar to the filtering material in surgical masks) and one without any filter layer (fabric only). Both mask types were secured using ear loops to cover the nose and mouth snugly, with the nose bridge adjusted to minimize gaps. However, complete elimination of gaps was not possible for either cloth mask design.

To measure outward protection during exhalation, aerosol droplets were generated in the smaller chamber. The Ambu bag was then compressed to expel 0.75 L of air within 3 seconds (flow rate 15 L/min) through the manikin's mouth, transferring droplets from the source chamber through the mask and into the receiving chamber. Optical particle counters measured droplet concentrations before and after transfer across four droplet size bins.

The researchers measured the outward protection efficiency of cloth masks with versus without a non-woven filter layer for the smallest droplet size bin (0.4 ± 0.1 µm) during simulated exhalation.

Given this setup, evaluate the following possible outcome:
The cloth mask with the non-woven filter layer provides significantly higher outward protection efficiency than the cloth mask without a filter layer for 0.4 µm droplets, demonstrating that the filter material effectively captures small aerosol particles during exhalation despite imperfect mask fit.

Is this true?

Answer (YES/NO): YES